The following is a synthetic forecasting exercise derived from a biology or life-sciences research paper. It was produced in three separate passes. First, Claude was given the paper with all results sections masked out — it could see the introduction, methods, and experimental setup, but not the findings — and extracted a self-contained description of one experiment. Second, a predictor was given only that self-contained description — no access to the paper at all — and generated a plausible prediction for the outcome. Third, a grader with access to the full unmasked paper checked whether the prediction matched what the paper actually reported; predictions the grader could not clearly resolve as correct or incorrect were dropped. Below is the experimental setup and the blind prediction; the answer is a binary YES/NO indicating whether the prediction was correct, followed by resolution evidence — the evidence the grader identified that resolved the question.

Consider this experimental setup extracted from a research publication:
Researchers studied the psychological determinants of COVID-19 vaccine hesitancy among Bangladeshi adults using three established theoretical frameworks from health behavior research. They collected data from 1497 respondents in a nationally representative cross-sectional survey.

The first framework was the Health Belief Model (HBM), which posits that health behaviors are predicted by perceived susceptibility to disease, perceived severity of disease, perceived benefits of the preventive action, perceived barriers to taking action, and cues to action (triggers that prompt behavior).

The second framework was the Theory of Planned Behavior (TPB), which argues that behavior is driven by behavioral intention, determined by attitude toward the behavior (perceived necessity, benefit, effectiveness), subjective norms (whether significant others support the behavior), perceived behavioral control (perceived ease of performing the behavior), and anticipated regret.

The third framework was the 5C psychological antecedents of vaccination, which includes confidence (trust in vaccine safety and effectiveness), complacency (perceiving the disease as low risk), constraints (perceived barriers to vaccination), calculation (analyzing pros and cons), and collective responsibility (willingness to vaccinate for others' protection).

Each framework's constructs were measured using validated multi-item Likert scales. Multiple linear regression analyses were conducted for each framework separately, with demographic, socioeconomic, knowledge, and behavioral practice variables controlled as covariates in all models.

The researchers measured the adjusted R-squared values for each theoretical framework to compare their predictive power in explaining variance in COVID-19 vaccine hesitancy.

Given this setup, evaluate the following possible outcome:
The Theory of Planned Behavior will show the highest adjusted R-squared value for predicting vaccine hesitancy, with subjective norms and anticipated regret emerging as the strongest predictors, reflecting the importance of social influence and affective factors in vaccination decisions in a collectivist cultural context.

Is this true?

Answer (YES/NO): NO